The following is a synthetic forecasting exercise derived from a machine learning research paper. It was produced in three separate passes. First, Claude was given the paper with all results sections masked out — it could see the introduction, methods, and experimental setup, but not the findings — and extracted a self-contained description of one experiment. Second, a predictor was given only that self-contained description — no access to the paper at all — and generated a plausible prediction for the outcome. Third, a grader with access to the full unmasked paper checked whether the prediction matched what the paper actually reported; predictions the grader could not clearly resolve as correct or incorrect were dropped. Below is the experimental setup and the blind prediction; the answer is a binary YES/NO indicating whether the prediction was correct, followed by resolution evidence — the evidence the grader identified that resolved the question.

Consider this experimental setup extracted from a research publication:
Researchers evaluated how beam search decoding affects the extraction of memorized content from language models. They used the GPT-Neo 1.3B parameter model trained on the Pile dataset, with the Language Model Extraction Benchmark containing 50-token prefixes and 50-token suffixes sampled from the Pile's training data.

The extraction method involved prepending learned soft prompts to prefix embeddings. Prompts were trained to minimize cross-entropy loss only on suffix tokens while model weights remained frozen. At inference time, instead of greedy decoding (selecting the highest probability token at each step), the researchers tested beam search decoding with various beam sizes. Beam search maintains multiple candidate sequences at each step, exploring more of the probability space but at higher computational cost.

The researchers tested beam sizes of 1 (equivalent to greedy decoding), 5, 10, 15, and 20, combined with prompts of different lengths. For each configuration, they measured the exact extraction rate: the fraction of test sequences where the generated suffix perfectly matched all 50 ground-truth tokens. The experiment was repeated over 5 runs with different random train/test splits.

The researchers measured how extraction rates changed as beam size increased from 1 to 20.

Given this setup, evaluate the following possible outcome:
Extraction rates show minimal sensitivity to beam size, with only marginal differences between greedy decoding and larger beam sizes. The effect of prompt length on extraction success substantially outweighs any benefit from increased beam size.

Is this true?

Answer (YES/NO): NO